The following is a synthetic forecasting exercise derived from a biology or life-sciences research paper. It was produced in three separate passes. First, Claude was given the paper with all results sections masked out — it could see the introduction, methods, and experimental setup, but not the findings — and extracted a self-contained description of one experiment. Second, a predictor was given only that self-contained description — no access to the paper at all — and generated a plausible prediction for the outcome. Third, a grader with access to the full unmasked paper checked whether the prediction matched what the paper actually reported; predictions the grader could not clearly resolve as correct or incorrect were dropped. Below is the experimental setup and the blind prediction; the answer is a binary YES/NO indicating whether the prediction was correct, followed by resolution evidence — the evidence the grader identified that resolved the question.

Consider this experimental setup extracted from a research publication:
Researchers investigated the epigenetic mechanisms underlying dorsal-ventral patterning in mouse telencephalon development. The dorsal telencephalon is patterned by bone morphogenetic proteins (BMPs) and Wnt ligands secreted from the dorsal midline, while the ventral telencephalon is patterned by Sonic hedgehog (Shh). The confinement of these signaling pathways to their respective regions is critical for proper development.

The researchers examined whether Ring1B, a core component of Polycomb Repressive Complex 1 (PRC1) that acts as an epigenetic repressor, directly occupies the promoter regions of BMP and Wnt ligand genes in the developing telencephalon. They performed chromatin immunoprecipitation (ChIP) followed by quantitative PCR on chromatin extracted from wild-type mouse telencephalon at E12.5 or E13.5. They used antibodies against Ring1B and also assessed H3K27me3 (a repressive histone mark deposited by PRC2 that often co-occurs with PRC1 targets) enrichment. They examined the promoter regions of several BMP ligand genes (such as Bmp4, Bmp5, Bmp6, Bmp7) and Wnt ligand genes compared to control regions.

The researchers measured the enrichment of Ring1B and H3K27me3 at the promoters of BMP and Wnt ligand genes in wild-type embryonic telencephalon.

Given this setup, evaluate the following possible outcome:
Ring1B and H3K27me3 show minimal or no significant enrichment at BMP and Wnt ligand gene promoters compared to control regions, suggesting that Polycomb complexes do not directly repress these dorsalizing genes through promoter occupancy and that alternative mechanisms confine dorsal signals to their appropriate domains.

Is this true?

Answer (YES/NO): NO